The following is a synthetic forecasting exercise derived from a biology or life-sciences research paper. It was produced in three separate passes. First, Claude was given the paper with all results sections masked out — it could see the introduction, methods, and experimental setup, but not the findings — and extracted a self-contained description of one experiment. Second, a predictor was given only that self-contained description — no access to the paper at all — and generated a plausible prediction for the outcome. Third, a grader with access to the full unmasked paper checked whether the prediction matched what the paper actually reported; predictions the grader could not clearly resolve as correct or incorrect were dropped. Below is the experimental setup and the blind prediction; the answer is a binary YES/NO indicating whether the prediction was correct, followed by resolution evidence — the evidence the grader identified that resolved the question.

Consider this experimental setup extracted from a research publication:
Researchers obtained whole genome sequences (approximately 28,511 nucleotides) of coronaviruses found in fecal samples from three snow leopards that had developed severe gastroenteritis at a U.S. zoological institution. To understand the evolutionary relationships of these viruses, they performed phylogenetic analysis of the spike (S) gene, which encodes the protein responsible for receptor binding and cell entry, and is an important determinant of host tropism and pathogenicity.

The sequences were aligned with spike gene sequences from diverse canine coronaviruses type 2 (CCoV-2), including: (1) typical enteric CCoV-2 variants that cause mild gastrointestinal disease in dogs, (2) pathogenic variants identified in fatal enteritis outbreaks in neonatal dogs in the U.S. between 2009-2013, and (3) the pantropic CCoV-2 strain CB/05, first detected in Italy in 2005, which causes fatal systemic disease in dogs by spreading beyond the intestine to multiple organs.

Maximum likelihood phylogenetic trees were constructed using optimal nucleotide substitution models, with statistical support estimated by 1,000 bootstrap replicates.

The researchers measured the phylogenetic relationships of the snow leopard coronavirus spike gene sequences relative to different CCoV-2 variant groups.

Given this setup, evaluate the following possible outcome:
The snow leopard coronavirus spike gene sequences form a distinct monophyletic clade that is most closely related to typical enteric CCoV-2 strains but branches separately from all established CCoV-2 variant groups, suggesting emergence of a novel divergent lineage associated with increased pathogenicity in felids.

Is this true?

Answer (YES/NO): NO